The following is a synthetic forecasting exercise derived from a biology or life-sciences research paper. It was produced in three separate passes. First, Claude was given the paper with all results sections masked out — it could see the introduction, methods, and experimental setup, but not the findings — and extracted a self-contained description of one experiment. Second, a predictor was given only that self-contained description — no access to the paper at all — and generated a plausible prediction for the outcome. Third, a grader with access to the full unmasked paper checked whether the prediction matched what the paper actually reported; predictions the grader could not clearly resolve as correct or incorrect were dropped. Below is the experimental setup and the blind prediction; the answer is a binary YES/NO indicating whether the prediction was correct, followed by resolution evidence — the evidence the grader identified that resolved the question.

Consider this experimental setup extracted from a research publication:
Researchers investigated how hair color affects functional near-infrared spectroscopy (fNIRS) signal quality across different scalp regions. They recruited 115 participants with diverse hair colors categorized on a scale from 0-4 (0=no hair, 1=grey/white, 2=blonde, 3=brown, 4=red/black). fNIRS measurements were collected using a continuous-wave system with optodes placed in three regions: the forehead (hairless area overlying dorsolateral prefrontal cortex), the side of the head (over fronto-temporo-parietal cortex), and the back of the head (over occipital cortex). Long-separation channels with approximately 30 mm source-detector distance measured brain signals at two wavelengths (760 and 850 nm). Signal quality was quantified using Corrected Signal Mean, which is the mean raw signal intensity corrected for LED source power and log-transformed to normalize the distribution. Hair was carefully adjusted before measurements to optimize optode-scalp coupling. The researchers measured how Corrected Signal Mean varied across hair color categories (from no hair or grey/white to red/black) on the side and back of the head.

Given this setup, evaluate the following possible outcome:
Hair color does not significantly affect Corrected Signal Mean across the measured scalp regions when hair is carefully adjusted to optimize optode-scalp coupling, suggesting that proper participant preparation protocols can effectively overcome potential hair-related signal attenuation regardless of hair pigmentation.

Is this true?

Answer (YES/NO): NO